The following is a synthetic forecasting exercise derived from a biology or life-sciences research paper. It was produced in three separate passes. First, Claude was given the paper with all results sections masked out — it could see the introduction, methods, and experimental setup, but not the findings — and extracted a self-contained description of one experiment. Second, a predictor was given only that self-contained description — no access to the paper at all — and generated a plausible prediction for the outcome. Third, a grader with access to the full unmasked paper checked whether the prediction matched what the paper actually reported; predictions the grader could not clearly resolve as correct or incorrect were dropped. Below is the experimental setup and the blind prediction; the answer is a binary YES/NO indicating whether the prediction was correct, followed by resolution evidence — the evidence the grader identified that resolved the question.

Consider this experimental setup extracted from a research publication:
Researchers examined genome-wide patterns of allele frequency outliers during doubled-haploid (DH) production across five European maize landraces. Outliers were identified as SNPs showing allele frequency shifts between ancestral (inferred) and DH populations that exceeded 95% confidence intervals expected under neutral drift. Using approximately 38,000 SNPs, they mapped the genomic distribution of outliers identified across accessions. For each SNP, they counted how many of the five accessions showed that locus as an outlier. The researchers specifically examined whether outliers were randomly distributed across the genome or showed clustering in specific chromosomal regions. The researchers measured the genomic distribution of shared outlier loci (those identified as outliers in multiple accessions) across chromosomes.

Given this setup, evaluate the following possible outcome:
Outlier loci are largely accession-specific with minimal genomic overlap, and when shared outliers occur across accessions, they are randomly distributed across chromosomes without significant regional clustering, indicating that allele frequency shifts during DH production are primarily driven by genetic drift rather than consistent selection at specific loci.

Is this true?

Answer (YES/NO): NO